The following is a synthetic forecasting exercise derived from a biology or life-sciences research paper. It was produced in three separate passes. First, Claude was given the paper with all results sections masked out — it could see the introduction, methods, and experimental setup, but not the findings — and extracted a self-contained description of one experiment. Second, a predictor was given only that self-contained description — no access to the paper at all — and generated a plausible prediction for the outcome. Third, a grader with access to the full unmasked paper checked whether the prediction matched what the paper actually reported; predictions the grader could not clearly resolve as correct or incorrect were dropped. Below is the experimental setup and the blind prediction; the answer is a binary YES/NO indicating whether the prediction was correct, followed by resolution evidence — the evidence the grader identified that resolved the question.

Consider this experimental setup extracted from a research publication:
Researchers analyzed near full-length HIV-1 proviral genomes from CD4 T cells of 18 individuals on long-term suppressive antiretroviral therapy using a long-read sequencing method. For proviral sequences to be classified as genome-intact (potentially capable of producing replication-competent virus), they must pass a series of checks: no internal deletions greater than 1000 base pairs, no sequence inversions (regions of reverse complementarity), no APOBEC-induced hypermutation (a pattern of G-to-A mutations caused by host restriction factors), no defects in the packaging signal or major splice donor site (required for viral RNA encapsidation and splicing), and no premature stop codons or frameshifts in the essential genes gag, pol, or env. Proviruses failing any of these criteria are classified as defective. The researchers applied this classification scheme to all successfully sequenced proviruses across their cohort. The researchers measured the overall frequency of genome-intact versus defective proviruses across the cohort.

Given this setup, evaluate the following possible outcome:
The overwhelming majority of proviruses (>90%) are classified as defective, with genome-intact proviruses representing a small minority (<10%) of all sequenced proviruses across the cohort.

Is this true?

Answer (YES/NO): YES